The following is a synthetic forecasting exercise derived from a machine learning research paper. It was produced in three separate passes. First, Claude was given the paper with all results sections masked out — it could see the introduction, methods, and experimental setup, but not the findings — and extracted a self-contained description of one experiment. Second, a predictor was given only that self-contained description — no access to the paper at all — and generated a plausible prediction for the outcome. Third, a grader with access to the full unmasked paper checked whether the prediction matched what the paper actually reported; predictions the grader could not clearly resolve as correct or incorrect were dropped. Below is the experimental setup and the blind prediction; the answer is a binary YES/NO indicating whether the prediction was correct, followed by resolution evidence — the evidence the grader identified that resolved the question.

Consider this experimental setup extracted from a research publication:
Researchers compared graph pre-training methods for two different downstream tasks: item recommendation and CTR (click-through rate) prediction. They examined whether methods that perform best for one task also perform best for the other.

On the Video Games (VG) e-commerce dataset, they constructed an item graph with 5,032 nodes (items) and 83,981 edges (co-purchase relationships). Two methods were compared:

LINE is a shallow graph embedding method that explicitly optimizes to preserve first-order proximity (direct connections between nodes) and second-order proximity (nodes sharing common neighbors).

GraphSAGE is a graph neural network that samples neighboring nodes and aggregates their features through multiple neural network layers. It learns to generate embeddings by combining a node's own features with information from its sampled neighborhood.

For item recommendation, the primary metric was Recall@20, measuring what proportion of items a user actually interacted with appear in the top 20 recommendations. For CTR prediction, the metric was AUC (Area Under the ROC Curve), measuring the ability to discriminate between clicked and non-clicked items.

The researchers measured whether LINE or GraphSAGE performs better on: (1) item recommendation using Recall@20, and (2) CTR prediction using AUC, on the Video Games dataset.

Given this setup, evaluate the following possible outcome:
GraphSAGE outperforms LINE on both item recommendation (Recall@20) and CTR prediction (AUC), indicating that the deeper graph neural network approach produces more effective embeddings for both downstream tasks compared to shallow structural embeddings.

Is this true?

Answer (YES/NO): NO